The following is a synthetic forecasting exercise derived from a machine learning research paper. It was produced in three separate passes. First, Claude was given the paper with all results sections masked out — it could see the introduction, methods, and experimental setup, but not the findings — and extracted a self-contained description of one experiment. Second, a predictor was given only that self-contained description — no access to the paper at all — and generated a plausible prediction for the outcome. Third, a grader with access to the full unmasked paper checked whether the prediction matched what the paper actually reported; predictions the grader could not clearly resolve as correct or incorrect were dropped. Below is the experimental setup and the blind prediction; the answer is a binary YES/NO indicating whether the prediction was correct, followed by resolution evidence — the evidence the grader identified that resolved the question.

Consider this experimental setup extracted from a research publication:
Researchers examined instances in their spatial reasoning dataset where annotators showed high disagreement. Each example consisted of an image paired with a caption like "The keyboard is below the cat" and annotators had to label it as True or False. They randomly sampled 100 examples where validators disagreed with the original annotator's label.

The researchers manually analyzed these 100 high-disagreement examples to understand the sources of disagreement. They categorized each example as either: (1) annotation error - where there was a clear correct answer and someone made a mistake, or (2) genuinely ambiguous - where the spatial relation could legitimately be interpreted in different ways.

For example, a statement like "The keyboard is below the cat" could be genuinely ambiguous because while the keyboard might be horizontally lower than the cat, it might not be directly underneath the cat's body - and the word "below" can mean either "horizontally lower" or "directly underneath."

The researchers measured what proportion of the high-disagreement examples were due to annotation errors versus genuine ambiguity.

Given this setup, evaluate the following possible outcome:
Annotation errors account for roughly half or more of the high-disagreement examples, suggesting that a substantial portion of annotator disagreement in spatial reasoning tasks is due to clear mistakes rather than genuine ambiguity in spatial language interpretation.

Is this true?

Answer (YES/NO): NO